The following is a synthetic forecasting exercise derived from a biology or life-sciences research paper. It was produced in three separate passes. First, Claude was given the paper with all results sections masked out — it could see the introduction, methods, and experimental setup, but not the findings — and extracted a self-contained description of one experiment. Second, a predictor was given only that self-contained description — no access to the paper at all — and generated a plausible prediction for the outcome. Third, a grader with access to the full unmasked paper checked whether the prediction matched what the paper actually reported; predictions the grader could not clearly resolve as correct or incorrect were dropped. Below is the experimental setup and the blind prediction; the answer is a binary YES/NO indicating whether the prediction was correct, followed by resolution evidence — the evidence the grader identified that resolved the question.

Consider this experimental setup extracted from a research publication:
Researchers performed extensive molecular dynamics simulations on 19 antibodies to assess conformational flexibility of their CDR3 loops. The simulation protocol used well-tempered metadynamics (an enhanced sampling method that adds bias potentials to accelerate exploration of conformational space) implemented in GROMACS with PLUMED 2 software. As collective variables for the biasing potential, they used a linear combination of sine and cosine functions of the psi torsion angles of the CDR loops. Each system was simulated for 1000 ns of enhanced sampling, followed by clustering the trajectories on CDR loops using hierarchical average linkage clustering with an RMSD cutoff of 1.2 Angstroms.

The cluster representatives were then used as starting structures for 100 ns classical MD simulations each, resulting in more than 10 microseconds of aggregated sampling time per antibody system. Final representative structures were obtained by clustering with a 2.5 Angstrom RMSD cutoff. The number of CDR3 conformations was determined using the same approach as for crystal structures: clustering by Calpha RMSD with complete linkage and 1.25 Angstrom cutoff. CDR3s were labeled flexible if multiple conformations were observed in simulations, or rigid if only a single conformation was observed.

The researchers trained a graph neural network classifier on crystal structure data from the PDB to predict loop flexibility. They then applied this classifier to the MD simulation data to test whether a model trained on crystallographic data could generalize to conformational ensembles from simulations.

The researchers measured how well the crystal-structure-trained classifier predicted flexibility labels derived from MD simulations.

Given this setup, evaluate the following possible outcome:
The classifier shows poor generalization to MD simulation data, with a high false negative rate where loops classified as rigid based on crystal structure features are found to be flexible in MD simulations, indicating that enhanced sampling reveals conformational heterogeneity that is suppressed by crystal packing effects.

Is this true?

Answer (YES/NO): NO